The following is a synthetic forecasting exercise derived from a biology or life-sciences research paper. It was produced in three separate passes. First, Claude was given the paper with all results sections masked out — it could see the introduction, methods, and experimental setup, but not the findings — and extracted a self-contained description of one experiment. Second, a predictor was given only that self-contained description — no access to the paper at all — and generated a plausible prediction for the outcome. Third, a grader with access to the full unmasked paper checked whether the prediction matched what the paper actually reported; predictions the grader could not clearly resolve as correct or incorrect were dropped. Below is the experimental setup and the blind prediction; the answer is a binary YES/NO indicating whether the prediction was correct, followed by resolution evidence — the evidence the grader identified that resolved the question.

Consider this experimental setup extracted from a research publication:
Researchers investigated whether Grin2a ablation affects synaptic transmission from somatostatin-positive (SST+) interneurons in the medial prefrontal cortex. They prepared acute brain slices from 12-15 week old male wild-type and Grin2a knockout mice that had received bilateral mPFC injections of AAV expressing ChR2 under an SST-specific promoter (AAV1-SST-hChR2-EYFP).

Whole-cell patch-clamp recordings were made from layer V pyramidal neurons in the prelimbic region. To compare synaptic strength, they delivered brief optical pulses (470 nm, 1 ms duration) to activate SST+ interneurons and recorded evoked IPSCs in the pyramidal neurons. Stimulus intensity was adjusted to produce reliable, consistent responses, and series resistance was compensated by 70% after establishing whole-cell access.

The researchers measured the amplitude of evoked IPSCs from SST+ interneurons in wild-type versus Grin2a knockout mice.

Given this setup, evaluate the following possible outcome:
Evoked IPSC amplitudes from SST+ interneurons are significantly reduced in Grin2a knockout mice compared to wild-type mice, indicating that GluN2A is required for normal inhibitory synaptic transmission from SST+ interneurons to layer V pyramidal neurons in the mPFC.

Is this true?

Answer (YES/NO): NO